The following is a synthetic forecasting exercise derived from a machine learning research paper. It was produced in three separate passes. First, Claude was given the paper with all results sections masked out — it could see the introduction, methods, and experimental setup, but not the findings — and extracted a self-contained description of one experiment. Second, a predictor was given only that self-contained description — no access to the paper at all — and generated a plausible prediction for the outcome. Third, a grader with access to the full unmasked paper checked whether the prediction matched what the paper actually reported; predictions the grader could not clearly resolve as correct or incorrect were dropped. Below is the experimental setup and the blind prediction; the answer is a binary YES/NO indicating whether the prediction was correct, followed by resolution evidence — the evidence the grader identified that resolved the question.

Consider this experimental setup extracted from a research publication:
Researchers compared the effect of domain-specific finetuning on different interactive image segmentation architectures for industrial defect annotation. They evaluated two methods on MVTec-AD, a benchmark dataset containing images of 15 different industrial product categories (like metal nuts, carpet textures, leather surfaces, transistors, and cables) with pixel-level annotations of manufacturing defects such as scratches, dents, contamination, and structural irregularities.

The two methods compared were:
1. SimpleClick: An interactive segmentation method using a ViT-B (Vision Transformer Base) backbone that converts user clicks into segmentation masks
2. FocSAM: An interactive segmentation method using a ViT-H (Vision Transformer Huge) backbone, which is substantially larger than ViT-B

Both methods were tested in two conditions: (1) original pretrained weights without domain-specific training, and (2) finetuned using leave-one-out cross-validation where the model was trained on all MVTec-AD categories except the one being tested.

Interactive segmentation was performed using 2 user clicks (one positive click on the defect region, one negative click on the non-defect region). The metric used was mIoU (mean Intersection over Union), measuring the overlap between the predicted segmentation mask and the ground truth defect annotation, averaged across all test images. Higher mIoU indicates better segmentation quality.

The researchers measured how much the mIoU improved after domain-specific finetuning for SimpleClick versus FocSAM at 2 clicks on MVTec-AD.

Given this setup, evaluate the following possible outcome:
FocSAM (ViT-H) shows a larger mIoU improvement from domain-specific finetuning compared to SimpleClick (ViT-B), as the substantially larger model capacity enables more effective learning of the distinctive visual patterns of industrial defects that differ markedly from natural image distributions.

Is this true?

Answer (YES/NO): NO